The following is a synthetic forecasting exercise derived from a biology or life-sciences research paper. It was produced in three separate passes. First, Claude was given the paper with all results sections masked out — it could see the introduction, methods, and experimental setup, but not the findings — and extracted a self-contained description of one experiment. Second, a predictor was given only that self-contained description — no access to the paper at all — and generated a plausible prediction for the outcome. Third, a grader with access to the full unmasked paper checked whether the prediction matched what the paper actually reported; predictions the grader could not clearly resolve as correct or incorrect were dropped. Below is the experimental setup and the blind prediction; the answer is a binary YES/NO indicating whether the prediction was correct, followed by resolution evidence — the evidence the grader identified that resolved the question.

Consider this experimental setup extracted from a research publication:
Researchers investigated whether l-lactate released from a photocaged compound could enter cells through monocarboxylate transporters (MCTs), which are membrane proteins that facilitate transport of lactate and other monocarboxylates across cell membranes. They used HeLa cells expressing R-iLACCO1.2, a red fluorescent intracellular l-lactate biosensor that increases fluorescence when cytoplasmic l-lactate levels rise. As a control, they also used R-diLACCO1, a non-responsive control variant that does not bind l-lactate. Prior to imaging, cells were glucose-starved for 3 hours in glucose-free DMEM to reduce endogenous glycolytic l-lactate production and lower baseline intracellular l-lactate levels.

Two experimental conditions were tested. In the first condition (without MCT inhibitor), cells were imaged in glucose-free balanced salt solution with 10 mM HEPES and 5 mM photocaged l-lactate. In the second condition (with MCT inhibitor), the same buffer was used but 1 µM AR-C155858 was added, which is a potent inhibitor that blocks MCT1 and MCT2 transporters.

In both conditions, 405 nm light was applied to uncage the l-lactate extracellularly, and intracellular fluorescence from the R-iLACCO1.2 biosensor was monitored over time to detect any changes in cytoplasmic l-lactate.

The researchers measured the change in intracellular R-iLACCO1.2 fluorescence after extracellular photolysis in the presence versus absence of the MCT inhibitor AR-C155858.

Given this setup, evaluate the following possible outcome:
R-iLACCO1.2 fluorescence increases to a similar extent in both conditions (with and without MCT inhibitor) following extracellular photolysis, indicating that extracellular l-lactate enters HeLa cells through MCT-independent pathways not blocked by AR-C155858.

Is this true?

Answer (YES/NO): NO